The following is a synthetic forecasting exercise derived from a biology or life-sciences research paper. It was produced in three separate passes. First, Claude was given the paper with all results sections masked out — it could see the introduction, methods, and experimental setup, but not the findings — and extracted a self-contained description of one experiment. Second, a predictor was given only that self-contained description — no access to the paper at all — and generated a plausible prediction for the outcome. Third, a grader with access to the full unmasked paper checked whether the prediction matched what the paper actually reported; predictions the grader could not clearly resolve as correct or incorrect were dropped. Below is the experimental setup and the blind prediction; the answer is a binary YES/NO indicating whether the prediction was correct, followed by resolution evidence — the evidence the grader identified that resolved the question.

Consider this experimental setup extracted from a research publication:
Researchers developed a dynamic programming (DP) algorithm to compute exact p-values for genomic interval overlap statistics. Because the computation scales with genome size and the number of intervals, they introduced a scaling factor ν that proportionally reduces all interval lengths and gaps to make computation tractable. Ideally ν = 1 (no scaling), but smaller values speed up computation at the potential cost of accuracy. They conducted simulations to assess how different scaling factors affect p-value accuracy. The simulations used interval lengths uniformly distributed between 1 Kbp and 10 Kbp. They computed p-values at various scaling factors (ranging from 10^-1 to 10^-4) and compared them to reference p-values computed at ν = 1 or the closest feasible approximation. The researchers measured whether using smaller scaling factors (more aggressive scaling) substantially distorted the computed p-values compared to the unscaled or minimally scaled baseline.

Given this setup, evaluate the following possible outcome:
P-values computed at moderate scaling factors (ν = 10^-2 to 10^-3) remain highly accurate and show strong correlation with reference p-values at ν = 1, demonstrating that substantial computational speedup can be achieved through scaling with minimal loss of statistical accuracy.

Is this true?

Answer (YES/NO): YES